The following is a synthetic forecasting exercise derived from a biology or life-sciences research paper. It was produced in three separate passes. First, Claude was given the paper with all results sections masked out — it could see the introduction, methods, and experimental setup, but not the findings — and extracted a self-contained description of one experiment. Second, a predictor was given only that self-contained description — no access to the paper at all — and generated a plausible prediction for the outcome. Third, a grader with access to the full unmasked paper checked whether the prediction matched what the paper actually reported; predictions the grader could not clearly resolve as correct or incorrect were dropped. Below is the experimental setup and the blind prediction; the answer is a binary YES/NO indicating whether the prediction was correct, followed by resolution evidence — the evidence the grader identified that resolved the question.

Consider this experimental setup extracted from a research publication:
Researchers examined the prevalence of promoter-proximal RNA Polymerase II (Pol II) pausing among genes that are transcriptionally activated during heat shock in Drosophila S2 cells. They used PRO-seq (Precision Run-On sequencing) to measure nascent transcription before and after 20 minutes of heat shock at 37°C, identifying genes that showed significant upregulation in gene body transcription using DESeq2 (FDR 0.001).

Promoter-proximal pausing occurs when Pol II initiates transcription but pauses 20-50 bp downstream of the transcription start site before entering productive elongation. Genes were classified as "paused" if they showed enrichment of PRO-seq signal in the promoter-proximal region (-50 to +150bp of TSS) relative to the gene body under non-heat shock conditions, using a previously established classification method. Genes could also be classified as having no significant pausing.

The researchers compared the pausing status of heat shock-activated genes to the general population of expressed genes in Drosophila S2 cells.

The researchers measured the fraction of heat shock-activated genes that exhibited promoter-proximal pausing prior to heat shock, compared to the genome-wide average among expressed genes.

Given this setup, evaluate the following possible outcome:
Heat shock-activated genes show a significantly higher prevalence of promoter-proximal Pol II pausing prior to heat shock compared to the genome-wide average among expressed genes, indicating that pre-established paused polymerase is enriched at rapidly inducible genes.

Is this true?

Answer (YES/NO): YES